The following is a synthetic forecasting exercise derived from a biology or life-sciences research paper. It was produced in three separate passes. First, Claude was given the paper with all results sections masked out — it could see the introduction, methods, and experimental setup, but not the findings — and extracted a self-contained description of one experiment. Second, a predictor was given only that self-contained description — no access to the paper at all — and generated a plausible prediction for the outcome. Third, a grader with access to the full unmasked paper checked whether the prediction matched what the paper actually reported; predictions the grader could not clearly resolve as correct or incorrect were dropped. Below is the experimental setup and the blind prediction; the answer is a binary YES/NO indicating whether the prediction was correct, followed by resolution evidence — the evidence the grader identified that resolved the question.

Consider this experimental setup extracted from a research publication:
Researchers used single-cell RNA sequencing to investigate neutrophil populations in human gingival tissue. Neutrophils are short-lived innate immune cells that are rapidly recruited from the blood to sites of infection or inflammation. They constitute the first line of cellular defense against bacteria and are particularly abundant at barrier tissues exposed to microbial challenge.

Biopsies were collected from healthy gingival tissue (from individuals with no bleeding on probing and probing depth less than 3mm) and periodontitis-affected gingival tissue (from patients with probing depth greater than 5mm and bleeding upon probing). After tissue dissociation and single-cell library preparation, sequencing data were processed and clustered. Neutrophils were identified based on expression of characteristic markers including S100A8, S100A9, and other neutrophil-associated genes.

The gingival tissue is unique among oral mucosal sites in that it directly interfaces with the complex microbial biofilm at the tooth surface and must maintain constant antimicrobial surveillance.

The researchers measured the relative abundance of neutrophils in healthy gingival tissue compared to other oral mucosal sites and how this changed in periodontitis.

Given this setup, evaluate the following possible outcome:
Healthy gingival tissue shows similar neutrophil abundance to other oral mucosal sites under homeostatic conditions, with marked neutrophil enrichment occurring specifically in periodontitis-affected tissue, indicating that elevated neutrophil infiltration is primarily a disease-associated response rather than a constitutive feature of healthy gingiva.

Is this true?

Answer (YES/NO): NO